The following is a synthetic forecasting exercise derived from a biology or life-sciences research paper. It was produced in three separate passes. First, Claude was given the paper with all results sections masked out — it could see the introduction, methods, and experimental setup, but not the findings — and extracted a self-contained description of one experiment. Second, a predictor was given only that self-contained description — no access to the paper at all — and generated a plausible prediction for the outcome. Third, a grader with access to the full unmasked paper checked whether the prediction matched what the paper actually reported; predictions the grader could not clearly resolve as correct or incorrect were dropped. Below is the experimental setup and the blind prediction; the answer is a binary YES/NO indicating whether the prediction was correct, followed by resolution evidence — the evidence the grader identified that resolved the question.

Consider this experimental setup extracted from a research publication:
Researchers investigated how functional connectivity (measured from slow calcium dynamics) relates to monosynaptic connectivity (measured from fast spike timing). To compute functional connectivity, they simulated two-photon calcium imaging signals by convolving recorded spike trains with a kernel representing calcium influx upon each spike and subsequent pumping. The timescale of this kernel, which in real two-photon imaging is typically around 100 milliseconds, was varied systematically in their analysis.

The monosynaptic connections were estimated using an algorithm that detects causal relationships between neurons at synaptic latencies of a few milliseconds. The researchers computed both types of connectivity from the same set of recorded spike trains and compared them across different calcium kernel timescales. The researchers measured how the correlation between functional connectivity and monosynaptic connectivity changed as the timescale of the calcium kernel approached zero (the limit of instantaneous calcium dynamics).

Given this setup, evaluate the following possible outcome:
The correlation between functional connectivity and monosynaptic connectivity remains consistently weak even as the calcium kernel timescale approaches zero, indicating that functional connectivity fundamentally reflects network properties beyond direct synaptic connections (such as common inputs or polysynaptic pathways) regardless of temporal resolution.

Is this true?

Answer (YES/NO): NO